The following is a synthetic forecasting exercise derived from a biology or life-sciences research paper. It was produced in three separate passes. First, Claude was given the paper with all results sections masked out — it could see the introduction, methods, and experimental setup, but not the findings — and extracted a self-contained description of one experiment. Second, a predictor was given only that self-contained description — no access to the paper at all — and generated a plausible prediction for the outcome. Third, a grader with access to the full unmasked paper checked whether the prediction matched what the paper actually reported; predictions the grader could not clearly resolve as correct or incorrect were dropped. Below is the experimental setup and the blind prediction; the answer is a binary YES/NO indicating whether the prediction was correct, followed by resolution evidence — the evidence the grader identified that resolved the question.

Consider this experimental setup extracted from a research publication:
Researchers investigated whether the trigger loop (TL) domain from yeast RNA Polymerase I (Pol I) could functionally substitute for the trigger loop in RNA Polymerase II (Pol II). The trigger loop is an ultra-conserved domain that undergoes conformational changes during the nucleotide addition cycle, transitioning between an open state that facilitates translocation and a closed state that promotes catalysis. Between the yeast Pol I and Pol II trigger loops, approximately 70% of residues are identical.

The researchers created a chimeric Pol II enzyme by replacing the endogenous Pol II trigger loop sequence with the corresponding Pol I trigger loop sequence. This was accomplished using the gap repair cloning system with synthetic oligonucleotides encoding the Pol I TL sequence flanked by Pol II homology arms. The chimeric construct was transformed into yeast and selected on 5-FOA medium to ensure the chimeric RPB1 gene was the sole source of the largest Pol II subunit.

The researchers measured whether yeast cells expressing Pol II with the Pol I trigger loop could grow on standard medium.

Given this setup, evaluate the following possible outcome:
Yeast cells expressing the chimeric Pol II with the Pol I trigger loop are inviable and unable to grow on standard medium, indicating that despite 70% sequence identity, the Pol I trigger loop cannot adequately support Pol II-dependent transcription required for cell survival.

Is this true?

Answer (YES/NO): YES